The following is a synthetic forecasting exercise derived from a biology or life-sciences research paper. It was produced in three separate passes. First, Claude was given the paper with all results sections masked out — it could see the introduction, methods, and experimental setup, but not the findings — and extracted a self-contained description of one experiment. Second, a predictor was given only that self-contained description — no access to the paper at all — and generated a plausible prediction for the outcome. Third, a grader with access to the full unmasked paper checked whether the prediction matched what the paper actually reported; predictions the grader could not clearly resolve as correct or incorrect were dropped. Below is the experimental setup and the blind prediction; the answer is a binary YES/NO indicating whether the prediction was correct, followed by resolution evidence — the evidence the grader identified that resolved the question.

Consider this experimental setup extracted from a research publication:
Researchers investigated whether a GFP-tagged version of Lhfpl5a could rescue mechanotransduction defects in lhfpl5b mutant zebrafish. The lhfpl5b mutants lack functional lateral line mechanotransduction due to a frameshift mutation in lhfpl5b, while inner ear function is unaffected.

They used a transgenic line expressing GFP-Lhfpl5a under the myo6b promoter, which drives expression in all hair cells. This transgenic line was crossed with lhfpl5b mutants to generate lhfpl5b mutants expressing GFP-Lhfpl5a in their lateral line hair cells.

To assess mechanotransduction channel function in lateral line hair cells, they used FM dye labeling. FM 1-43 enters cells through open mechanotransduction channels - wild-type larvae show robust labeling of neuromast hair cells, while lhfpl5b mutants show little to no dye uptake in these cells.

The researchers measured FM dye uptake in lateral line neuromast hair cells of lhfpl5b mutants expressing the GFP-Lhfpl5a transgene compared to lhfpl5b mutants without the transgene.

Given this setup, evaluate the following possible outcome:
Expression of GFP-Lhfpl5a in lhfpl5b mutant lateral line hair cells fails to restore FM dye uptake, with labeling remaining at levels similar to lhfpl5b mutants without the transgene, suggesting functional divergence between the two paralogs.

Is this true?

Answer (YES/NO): NO